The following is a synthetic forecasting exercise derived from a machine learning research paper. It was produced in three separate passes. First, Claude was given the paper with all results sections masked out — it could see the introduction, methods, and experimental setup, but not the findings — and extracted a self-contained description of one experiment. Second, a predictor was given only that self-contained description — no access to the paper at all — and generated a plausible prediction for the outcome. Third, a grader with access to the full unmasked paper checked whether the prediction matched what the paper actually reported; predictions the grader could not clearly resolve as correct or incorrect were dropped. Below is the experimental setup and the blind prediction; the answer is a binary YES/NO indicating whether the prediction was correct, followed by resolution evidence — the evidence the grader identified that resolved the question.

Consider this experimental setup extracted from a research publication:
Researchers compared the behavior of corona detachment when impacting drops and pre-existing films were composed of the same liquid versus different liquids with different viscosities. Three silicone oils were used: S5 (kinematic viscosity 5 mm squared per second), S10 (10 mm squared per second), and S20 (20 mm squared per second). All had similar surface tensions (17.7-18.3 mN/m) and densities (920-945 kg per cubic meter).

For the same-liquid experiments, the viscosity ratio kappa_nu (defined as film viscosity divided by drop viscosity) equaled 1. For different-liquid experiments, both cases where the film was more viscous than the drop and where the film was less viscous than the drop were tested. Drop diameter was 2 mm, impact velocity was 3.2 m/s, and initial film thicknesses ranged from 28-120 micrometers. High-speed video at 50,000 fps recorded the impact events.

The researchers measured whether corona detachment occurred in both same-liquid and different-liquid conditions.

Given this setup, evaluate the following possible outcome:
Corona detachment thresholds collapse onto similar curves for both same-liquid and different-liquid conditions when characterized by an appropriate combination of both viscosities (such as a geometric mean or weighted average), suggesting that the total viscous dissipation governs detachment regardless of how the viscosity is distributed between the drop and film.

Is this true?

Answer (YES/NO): NO